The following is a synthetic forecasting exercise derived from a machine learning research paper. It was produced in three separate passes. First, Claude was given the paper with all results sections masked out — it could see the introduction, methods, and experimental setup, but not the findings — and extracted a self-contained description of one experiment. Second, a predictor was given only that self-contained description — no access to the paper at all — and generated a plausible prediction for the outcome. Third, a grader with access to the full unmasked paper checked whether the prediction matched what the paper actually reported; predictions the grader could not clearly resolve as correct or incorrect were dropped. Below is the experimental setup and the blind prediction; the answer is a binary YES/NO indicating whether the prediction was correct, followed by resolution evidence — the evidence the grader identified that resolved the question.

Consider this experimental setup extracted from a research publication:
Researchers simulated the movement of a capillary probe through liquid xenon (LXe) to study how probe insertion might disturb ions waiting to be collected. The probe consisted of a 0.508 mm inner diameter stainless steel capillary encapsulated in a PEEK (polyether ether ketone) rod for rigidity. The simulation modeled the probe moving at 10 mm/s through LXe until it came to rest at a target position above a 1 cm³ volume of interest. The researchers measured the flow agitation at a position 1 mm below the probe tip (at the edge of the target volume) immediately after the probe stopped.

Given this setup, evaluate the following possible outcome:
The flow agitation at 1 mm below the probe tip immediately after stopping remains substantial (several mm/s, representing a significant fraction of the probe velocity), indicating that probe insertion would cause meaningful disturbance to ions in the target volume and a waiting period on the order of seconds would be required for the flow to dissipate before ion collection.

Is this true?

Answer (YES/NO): NO